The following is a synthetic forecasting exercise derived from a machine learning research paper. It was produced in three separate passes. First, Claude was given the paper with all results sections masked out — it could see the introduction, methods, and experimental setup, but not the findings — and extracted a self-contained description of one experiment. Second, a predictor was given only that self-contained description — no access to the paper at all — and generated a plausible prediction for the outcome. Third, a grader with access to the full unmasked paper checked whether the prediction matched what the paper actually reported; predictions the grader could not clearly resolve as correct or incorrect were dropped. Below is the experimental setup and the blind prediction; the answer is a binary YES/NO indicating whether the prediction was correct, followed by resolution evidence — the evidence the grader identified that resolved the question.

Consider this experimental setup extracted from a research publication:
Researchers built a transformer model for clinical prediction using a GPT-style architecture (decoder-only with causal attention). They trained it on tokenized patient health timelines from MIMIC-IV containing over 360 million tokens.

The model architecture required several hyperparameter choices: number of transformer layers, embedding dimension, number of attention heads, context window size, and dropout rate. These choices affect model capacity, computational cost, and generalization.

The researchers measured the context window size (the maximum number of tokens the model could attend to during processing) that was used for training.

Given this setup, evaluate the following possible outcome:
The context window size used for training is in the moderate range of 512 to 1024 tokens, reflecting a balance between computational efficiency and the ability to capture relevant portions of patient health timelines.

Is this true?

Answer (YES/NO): NO